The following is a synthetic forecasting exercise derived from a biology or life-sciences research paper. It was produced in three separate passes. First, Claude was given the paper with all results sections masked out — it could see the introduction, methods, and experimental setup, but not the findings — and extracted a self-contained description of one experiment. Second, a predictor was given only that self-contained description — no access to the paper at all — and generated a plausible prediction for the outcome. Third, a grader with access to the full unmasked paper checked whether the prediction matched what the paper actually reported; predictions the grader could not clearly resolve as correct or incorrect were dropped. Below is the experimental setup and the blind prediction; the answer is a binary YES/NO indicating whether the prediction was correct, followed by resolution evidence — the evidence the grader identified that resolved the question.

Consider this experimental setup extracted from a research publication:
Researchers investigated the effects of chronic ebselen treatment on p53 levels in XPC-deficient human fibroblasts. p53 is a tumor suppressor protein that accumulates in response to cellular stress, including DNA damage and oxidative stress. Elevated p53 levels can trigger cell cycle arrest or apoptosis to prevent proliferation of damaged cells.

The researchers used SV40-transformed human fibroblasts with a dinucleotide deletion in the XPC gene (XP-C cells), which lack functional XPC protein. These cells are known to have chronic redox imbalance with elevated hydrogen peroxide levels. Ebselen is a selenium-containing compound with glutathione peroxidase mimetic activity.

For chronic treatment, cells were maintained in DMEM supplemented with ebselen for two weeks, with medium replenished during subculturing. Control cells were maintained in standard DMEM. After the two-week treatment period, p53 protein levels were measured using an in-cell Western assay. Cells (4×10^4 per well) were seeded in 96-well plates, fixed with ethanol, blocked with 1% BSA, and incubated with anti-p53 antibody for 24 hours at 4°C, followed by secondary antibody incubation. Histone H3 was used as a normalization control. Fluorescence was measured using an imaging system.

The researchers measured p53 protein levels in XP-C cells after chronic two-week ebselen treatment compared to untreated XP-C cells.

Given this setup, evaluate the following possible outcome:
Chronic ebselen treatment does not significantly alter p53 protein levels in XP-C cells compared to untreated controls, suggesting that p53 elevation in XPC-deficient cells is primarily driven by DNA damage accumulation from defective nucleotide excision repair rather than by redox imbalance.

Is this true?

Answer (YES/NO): NO